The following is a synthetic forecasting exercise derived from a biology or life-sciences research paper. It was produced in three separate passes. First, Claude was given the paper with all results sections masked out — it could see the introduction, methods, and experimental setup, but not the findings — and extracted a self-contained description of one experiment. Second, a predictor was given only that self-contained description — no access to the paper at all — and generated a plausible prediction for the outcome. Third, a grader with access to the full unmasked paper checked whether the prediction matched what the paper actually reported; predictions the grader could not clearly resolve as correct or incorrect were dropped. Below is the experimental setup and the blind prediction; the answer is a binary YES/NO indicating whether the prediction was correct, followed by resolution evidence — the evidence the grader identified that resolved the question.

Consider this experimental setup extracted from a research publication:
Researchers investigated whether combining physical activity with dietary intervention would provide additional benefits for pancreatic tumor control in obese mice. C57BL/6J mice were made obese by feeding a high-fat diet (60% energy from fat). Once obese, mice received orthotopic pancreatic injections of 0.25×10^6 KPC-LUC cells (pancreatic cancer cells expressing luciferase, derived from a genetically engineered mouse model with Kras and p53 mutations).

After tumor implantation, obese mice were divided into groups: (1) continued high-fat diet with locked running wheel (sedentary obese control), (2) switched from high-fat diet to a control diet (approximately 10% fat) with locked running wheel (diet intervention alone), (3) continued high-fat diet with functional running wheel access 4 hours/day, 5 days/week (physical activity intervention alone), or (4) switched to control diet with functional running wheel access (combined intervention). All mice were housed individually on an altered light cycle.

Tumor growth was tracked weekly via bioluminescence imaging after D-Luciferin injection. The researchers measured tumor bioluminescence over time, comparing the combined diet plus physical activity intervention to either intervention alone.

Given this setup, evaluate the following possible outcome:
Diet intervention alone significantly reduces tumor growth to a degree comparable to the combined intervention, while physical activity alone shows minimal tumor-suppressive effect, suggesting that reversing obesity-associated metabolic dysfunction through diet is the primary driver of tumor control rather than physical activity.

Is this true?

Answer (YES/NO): NO